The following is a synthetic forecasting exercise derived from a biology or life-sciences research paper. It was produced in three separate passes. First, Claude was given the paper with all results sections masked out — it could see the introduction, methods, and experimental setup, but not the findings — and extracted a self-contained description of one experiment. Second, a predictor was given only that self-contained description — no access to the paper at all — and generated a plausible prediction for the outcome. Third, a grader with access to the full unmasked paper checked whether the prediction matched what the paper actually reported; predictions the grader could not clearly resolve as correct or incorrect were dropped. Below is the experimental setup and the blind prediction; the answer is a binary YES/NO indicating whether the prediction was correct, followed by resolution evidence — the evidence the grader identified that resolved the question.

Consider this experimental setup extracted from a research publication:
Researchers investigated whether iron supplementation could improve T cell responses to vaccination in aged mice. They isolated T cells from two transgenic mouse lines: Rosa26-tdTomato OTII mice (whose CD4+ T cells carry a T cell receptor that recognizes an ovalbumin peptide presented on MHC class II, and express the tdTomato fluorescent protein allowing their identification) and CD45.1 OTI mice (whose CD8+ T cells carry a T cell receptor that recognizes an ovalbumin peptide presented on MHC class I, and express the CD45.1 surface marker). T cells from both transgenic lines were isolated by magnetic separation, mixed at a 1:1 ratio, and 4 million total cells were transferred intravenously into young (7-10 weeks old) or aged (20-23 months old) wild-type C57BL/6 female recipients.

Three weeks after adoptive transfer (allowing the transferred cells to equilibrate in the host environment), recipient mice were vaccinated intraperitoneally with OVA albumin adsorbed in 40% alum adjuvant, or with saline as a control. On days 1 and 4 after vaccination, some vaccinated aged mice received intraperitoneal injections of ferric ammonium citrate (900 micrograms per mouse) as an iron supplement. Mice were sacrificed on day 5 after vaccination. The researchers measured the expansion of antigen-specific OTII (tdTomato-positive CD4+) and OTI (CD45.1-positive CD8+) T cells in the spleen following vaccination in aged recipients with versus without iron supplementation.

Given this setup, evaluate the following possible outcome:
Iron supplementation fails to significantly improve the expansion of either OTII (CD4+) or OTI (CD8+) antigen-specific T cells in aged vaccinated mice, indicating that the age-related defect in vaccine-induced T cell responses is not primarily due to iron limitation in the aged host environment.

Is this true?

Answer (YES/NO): NO